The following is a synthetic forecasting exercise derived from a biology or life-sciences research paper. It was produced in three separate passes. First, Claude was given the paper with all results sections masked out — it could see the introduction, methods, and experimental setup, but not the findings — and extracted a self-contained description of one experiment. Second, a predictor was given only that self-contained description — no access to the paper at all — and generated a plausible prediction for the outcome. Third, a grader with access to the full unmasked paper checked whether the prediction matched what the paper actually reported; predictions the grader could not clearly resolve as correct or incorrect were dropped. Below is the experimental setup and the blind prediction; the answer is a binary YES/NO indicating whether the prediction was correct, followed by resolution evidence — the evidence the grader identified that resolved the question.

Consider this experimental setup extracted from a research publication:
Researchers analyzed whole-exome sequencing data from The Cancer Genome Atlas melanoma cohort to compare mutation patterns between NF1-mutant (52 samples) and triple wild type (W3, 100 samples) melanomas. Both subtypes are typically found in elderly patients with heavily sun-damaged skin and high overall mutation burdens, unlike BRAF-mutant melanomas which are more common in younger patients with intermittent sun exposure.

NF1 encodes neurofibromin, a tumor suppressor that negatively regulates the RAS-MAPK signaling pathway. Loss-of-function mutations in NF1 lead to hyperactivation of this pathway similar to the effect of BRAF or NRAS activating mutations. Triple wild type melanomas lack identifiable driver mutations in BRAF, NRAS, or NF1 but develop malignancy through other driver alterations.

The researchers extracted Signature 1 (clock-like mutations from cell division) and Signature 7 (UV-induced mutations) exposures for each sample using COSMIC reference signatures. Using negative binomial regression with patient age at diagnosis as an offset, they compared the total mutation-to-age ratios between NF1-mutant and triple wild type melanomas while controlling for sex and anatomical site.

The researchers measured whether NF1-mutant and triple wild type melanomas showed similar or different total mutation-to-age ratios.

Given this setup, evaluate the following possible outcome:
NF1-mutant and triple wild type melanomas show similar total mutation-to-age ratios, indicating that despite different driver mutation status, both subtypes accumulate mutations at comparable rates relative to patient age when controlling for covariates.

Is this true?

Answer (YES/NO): NO